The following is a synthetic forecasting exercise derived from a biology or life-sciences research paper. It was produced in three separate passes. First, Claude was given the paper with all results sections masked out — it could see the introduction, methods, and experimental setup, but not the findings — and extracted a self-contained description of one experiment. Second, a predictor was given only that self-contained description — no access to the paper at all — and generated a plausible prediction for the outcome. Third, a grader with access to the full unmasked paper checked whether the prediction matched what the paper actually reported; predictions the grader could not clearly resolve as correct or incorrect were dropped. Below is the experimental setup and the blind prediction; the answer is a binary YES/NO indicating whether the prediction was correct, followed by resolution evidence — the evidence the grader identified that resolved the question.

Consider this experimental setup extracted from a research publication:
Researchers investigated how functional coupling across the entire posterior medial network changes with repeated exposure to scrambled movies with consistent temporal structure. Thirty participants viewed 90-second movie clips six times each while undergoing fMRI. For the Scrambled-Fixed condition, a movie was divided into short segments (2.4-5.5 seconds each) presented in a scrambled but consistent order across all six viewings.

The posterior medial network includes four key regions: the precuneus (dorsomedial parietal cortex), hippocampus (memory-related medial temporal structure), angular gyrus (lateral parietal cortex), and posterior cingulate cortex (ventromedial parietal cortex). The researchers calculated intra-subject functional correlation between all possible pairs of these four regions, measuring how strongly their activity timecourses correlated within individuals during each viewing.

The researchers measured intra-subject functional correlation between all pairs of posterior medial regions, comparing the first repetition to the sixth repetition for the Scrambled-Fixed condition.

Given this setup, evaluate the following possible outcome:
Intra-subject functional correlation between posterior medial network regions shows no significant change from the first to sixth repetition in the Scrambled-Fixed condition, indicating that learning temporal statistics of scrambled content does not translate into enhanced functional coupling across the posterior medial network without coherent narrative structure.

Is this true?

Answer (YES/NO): NO